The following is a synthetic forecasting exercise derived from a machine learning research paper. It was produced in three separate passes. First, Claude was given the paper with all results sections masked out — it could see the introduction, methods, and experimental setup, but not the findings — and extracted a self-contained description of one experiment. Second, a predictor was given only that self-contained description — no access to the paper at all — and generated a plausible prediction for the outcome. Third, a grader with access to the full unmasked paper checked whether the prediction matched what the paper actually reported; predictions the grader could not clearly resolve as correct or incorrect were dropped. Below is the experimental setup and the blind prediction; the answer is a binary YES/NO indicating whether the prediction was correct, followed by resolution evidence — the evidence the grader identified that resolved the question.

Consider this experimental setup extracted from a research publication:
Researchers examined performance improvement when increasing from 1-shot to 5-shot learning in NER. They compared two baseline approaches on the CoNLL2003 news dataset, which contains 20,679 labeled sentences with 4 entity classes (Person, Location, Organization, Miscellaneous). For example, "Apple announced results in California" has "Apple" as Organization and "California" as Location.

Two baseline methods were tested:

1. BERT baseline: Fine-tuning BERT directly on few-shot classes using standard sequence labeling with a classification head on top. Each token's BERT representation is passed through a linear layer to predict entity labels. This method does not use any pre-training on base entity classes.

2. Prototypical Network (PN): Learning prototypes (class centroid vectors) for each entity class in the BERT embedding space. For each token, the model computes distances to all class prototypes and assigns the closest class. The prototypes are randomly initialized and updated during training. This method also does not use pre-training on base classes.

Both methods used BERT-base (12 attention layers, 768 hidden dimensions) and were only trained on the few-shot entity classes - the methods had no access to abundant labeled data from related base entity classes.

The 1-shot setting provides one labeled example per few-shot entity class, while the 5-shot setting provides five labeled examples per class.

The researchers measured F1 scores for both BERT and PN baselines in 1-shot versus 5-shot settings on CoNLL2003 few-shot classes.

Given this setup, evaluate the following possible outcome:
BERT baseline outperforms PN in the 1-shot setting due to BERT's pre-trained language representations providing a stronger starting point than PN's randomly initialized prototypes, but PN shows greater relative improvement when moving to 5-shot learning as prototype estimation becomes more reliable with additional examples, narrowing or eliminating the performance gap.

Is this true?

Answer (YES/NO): YES